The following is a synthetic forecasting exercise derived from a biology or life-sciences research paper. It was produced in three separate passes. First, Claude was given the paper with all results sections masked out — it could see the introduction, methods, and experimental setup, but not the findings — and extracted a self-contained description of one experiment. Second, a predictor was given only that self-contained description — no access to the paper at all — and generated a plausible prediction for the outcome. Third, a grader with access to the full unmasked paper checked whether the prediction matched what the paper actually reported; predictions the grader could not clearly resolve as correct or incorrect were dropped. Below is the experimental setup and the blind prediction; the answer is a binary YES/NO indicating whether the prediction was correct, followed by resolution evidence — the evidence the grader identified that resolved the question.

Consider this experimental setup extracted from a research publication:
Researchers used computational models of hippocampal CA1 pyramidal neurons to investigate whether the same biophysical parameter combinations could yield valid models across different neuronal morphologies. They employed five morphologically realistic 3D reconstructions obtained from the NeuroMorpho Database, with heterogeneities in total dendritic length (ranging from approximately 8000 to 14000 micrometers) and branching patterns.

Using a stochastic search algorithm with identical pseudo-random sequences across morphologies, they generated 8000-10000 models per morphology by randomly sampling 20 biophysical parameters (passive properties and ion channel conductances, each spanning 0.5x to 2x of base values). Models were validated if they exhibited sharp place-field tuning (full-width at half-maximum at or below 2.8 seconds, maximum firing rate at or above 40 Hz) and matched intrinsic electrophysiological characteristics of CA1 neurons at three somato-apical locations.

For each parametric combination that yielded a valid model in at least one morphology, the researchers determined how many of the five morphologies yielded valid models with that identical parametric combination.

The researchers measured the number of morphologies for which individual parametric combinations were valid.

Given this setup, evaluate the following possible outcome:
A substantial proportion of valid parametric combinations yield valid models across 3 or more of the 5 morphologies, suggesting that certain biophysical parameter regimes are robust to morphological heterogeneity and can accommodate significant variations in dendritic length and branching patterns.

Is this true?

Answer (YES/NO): NO